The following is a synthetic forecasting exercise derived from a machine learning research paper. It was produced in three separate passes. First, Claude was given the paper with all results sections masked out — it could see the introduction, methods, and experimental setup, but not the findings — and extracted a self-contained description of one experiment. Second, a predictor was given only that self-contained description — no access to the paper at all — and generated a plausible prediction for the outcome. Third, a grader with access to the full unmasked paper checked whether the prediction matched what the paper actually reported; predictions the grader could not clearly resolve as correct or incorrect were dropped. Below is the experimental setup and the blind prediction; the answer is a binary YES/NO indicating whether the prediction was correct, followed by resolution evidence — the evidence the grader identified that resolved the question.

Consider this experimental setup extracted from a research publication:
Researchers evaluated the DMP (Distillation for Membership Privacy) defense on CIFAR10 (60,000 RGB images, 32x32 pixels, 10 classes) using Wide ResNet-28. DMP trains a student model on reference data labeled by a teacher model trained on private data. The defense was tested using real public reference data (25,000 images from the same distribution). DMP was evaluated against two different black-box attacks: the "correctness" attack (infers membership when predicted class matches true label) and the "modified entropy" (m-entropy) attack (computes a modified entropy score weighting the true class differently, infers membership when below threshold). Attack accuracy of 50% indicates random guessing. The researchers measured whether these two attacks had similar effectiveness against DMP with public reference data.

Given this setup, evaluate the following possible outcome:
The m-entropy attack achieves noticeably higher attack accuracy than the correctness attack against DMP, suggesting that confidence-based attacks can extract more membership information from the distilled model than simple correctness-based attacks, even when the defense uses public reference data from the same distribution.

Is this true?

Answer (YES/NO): NO